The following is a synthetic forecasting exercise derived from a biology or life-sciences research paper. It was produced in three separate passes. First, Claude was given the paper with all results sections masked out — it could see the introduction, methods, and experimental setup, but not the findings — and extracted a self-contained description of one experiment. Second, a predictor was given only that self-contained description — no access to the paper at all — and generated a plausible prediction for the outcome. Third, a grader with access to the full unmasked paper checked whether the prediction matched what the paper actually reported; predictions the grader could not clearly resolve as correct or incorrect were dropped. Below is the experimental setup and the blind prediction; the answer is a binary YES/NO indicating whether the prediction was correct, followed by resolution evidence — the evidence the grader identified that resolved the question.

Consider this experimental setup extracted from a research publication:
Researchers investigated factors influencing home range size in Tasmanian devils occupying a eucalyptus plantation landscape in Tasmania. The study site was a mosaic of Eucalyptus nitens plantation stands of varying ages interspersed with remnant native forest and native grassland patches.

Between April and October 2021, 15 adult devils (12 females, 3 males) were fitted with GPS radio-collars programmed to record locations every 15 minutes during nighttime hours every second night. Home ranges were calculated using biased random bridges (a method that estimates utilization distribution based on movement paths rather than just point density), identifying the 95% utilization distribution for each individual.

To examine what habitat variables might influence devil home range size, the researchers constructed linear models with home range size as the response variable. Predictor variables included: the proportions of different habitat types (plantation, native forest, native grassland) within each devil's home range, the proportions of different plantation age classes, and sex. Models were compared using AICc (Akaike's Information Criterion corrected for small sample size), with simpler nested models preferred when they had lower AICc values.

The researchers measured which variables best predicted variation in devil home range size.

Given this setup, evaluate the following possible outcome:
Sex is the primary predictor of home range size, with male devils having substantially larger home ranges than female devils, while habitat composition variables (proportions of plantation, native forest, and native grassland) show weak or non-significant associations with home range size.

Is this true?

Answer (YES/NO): YES